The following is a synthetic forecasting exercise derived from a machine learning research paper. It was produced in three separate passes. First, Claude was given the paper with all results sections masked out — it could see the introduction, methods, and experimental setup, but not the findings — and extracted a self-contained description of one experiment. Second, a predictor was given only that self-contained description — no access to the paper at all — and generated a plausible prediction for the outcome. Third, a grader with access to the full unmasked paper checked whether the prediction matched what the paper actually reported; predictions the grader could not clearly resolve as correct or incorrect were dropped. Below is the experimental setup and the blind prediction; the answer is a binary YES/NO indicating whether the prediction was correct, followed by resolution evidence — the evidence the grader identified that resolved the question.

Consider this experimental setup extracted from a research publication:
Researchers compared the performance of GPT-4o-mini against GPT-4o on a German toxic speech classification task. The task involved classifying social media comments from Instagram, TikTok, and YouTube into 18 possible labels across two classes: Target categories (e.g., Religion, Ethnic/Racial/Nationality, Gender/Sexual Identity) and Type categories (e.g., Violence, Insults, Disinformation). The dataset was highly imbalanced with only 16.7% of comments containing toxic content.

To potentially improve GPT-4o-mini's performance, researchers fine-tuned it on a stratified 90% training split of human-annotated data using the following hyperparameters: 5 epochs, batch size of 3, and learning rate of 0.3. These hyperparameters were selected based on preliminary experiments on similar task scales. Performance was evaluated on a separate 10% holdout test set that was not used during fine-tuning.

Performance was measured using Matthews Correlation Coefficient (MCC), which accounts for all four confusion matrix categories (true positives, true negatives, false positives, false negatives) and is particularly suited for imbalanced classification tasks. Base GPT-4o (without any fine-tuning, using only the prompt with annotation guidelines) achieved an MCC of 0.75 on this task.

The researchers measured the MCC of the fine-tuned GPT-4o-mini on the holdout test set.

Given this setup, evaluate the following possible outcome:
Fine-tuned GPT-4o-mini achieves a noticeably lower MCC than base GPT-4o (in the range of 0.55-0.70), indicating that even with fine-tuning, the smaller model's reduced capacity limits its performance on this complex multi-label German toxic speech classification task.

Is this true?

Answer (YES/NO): NO